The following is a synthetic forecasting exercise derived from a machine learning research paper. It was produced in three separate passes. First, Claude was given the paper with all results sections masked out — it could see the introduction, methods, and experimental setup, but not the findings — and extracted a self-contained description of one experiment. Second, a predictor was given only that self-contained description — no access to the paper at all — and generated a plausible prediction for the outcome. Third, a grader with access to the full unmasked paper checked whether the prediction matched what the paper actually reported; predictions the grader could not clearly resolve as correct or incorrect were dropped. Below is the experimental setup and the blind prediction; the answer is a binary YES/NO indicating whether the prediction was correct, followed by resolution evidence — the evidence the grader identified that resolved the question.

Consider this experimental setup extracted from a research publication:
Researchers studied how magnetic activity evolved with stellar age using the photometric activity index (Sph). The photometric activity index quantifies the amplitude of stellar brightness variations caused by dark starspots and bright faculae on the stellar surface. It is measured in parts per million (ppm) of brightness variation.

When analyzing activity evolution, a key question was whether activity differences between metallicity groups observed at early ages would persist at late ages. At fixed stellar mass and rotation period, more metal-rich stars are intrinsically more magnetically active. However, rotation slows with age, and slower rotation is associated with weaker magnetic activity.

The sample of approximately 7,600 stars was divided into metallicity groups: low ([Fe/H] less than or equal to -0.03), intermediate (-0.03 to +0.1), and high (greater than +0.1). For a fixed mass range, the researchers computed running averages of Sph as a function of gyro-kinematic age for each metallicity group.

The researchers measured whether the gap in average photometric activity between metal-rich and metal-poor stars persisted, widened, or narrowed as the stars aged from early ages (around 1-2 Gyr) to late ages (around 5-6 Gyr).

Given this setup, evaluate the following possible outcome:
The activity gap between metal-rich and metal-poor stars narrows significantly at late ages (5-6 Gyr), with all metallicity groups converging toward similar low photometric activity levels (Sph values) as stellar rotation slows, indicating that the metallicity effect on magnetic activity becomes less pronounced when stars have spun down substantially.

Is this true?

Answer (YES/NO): NO